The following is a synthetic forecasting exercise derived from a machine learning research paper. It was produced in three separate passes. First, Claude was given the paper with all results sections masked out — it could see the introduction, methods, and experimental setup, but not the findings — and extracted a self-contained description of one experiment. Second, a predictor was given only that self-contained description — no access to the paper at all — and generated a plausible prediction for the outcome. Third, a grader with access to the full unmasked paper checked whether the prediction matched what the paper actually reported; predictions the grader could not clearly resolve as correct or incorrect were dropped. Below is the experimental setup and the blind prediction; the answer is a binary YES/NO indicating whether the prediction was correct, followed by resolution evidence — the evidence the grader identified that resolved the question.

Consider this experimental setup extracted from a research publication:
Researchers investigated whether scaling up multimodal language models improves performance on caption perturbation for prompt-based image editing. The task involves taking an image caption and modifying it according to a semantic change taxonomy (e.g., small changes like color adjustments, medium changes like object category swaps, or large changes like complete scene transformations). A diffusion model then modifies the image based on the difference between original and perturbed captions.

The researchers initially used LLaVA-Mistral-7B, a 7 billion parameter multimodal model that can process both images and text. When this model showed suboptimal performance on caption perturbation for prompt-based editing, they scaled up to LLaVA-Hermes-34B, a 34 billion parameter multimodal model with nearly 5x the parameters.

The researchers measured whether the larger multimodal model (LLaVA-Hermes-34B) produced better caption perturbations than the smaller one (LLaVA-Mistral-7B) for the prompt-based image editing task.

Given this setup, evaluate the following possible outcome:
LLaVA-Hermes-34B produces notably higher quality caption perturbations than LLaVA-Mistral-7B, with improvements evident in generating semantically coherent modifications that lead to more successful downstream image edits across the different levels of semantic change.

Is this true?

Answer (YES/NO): NO